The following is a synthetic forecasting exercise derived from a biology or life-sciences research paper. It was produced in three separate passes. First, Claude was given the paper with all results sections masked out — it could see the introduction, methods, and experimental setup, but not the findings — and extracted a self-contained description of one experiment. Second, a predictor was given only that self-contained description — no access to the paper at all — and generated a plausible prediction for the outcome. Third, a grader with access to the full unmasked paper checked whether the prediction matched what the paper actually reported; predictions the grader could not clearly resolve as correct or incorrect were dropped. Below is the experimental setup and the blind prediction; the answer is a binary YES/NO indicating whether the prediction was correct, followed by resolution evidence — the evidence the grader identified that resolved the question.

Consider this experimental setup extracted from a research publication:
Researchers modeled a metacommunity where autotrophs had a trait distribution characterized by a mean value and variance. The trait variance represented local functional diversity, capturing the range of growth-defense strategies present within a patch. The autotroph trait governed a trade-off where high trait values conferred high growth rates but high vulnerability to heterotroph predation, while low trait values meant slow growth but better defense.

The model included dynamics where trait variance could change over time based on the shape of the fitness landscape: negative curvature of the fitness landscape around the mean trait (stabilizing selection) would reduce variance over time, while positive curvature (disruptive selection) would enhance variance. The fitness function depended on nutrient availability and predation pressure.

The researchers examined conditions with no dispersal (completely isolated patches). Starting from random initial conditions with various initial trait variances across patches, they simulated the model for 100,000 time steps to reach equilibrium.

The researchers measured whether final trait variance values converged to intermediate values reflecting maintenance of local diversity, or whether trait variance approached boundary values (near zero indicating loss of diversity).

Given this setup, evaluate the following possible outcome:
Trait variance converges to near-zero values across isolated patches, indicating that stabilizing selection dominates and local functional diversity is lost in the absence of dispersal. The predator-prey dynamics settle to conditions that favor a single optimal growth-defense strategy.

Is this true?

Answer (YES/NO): YES